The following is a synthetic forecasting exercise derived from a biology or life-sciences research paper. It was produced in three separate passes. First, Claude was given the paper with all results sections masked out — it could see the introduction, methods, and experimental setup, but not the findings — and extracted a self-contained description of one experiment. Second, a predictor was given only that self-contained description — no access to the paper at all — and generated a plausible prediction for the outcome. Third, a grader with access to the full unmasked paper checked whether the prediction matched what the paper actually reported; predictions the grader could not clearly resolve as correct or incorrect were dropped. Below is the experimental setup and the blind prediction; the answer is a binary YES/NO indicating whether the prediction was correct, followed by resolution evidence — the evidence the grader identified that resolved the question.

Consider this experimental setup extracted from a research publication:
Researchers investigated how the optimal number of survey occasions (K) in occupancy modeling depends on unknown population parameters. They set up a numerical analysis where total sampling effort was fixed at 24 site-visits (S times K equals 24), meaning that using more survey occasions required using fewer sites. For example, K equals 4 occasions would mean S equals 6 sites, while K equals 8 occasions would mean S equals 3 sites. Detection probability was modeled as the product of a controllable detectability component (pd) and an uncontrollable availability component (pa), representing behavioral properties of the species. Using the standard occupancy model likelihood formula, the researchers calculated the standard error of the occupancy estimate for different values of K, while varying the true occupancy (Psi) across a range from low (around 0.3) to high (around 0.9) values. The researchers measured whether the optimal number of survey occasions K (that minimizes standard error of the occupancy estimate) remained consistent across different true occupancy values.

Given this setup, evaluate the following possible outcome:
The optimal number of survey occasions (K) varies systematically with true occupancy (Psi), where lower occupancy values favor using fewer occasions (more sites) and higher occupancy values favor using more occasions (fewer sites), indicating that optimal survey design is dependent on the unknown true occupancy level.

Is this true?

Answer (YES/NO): NO